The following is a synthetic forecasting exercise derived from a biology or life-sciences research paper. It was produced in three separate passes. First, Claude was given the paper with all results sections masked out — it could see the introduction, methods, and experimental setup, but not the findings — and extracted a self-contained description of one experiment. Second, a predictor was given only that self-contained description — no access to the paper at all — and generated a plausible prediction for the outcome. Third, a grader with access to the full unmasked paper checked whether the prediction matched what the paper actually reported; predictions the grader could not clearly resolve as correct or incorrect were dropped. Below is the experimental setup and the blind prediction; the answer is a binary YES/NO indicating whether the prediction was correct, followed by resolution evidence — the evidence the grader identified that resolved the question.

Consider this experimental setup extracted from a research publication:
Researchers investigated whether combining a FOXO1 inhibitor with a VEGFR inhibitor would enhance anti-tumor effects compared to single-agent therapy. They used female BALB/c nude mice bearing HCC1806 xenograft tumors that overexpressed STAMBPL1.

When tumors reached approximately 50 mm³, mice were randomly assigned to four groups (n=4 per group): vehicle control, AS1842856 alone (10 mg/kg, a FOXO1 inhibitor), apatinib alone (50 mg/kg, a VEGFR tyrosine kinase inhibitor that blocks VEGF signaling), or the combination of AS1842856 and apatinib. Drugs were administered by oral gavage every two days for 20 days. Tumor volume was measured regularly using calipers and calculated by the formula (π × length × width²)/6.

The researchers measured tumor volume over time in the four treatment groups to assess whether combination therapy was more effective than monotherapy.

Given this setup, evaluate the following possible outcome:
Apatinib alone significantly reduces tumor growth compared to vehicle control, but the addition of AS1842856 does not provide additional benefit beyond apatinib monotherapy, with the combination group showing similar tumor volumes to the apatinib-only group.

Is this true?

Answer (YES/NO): NO